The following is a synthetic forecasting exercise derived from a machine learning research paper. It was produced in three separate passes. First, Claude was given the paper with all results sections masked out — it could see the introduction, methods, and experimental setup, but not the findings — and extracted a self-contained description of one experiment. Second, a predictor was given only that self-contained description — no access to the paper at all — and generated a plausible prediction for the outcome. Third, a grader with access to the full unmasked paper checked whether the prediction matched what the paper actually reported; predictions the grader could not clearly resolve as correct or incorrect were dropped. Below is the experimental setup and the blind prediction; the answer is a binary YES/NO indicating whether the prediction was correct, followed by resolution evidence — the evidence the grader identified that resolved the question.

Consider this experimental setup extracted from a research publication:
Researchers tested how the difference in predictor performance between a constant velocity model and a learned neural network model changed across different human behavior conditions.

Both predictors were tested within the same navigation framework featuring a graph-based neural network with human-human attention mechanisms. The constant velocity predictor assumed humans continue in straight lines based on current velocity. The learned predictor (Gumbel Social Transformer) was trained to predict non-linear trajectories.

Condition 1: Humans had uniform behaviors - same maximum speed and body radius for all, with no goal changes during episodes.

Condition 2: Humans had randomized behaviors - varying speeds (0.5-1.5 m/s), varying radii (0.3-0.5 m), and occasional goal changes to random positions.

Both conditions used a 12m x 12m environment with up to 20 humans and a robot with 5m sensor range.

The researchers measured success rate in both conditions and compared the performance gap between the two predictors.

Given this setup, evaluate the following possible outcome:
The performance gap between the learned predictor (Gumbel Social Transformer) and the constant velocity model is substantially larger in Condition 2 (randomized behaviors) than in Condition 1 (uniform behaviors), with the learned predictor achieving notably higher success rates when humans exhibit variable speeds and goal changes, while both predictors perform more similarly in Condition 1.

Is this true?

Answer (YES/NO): NO